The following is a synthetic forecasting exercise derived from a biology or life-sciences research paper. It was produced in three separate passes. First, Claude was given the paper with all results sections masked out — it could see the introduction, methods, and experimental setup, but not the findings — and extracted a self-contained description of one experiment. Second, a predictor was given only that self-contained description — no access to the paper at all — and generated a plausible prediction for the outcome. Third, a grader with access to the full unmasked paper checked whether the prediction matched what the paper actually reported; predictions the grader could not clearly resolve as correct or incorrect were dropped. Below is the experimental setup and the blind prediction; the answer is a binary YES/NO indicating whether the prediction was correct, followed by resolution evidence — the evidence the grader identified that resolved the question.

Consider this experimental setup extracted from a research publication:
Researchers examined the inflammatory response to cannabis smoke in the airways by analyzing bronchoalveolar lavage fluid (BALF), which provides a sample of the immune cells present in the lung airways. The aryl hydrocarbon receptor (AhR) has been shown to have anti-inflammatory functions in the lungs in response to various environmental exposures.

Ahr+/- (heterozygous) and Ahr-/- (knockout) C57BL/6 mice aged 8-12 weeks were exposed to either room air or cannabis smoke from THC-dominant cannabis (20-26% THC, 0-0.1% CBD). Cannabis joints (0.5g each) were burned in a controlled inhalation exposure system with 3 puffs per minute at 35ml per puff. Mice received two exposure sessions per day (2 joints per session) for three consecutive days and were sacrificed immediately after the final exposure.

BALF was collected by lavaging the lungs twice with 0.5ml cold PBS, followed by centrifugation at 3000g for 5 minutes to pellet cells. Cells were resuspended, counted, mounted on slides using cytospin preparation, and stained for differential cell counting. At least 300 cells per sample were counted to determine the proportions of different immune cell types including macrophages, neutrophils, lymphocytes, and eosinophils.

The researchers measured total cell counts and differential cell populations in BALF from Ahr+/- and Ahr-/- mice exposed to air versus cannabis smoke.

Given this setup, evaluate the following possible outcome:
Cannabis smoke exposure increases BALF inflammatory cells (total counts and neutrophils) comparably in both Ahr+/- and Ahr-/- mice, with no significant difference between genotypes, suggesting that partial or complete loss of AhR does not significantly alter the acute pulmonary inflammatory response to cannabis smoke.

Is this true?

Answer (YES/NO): NO